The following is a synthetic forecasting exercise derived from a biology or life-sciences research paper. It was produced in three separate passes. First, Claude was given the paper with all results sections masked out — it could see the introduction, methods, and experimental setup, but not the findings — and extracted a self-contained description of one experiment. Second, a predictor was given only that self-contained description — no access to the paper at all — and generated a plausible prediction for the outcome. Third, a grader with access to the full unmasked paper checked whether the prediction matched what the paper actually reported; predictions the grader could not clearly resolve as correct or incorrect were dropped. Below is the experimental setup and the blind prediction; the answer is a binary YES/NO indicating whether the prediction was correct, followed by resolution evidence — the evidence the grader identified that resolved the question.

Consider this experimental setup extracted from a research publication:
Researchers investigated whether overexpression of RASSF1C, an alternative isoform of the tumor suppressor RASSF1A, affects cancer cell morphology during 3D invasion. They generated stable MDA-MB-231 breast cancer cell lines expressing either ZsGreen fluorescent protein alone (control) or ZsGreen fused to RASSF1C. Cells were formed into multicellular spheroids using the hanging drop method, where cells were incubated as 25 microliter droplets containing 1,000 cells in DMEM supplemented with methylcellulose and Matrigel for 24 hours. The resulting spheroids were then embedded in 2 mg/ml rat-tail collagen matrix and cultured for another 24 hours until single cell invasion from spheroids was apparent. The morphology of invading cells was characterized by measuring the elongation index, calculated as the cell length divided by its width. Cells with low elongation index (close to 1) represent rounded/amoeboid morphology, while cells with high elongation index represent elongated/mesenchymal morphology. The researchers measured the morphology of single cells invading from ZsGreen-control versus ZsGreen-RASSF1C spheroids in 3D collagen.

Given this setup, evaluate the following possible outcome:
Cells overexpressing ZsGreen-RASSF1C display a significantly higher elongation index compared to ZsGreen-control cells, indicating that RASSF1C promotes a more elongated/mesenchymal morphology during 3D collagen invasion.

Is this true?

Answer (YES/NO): NO